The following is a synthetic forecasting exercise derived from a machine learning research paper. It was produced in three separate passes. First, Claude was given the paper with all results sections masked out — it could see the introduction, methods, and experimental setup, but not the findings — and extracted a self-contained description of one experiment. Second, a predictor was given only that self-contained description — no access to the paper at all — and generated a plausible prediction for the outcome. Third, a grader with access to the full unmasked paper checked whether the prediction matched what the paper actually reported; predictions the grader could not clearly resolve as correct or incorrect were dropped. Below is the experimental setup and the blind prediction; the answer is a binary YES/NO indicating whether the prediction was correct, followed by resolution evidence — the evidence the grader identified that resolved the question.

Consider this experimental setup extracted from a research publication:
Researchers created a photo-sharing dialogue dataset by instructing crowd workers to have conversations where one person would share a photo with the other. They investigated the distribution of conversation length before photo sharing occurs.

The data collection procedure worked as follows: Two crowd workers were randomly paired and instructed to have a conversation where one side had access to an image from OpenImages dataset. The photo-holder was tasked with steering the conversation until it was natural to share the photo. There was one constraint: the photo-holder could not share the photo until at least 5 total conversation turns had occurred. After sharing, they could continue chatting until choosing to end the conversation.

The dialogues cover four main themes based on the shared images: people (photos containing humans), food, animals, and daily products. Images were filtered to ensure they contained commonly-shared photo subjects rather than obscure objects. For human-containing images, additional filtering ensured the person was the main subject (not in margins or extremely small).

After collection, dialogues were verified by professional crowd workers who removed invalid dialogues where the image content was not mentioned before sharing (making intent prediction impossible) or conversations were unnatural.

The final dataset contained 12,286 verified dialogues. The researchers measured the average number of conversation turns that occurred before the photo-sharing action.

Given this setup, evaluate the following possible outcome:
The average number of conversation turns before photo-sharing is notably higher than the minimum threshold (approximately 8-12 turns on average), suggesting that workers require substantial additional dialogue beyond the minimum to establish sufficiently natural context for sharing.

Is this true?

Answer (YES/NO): NO